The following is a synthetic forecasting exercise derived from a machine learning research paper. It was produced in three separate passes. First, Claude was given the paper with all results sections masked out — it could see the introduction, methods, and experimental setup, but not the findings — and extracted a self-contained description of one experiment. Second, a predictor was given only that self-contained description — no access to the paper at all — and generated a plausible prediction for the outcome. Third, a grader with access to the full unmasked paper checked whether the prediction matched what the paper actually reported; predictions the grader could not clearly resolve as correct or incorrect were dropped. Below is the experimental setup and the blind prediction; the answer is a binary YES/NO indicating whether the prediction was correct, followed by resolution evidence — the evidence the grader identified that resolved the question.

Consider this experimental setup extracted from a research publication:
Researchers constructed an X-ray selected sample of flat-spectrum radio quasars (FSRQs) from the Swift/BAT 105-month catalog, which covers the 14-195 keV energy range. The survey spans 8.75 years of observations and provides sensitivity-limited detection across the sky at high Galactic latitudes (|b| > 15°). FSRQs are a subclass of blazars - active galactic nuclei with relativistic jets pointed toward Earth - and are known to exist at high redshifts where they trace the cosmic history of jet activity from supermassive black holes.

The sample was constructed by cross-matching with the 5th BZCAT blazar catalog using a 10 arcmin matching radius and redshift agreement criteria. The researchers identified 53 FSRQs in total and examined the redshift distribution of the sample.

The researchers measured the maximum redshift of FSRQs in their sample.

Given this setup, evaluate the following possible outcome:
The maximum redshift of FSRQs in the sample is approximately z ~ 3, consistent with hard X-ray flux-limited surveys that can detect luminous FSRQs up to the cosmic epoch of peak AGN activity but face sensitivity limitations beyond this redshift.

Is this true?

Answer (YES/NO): NO